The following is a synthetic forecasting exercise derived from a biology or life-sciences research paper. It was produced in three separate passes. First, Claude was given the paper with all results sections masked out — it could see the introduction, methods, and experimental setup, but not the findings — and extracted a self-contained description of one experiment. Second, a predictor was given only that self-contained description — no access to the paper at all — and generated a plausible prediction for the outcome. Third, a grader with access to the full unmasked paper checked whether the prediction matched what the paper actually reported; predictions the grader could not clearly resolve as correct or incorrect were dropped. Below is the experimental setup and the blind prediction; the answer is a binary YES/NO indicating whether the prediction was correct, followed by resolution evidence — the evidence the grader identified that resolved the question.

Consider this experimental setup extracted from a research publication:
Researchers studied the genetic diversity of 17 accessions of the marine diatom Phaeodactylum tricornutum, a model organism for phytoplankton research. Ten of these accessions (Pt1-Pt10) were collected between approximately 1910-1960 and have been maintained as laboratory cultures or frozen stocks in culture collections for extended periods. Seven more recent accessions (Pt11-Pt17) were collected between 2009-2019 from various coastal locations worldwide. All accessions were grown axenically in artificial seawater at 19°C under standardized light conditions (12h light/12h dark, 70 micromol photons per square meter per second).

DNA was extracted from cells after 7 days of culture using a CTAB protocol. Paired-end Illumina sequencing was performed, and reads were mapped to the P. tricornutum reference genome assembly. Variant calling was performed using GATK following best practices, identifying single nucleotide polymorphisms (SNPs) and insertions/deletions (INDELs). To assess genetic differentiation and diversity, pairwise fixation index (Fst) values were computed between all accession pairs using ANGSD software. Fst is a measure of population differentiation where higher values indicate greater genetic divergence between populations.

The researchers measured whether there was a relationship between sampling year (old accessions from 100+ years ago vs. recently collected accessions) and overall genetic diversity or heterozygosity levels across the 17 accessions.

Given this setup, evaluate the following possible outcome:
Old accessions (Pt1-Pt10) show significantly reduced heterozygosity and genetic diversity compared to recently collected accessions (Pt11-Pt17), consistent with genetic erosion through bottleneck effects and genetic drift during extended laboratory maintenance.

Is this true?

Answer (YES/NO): NO